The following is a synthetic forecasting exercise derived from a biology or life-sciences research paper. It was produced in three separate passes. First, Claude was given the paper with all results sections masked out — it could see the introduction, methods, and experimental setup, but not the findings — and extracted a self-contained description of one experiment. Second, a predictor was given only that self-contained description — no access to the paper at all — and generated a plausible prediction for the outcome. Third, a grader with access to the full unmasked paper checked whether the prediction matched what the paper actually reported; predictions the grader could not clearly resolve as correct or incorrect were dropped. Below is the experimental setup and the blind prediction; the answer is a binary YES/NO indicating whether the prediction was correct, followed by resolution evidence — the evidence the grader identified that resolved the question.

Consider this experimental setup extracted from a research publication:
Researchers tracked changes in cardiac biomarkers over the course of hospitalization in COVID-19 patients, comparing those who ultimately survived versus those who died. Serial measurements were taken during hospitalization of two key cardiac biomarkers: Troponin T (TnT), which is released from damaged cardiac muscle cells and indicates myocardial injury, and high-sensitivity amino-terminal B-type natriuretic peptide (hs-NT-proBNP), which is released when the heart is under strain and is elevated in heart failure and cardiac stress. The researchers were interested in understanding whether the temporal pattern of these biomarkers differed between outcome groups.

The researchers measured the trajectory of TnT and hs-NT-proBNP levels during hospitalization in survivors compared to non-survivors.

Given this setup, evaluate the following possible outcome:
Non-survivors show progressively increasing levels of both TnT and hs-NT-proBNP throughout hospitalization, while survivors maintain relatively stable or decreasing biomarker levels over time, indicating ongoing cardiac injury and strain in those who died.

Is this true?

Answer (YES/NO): YES